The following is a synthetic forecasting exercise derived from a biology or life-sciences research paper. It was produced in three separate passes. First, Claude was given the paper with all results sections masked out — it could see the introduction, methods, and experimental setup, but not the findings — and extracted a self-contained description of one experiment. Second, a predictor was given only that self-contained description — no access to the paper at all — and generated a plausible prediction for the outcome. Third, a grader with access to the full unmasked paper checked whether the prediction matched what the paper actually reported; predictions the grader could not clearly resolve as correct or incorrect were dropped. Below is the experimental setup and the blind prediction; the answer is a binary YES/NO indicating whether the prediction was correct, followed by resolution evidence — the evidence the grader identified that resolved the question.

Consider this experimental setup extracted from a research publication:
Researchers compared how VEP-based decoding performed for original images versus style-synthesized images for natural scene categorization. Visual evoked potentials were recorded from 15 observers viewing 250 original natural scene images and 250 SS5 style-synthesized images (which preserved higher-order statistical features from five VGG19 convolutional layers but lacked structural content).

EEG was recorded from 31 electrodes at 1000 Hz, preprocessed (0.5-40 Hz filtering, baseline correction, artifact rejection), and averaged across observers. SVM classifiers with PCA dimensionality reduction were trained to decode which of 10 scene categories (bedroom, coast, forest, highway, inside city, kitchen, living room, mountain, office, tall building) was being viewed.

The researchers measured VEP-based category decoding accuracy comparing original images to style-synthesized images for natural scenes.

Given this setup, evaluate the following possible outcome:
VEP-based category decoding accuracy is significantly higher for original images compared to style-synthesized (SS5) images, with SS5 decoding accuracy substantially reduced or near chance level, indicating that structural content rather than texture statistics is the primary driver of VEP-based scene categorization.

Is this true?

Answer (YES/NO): NO